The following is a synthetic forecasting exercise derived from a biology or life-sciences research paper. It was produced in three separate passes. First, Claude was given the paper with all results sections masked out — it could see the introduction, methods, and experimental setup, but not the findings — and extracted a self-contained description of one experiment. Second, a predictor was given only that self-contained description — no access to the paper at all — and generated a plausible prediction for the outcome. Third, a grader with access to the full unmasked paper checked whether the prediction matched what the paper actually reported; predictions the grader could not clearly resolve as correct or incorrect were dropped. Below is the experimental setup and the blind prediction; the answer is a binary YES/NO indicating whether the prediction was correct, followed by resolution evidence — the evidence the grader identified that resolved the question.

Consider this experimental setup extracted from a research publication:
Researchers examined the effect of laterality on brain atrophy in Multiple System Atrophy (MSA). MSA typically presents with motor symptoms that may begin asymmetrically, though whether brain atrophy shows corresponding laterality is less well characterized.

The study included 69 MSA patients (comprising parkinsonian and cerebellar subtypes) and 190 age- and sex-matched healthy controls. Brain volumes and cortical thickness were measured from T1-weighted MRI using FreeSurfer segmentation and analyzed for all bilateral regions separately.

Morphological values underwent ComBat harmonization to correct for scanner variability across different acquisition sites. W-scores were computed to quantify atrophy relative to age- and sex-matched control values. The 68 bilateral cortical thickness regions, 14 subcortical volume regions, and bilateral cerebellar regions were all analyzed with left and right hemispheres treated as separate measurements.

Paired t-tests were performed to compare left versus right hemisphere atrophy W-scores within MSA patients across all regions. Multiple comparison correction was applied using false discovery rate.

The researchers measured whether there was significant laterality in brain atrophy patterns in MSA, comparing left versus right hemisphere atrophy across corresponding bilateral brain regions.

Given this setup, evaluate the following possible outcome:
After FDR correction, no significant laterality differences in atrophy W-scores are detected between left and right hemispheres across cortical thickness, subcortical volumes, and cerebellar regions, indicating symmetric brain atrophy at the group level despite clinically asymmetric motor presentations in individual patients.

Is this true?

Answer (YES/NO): YES